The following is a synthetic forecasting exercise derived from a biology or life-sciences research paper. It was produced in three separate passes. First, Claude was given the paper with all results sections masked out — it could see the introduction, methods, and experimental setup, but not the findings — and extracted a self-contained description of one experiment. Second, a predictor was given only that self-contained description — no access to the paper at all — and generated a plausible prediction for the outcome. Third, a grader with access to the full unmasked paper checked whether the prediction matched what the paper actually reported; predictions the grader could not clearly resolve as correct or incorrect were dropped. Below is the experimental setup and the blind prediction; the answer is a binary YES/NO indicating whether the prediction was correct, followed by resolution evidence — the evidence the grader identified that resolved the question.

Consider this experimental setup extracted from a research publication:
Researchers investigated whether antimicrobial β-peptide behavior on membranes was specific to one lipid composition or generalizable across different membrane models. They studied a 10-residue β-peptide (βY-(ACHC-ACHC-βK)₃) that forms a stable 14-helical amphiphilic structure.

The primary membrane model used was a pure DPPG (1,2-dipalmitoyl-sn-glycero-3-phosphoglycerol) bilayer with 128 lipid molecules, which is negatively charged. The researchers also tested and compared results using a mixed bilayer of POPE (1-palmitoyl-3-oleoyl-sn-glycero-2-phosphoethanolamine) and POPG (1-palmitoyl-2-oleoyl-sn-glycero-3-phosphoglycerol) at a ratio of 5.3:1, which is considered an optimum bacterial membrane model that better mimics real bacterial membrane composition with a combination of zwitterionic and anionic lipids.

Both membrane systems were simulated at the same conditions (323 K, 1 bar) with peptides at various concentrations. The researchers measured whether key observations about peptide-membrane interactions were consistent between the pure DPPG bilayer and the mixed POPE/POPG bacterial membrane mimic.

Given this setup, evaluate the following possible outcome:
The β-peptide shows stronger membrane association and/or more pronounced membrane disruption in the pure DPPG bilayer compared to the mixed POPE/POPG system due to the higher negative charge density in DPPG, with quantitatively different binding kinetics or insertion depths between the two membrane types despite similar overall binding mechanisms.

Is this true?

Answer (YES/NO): NO